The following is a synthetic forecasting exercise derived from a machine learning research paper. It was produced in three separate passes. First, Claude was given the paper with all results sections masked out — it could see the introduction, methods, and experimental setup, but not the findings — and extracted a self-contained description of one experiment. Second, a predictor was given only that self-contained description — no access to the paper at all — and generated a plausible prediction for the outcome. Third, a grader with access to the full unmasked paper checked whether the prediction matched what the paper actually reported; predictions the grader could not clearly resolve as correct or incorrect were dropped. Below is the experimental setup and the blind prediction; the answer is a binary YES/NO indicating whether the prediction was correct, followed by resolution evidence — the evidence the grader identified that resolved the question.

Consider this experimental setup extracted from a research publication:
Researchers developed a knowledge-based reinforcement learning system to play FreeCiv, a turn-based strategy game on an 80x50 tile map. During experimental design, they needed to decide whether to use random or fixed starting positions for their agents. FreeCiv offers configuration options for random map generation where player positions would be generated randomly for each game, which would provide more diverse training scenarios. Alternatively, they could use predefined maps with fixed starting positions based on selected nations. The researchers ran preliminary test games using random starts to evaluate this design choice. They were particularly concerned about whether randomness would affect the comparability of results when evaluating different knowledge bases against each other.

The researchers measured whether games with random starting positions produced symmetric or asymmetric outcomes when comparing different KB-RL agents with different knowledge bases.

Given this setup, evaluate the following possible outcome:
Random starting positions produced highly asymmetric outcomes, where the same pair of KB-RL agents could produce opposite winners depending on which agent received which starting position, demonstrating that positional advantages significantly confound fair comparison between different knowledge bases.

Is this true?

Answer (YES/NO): YES